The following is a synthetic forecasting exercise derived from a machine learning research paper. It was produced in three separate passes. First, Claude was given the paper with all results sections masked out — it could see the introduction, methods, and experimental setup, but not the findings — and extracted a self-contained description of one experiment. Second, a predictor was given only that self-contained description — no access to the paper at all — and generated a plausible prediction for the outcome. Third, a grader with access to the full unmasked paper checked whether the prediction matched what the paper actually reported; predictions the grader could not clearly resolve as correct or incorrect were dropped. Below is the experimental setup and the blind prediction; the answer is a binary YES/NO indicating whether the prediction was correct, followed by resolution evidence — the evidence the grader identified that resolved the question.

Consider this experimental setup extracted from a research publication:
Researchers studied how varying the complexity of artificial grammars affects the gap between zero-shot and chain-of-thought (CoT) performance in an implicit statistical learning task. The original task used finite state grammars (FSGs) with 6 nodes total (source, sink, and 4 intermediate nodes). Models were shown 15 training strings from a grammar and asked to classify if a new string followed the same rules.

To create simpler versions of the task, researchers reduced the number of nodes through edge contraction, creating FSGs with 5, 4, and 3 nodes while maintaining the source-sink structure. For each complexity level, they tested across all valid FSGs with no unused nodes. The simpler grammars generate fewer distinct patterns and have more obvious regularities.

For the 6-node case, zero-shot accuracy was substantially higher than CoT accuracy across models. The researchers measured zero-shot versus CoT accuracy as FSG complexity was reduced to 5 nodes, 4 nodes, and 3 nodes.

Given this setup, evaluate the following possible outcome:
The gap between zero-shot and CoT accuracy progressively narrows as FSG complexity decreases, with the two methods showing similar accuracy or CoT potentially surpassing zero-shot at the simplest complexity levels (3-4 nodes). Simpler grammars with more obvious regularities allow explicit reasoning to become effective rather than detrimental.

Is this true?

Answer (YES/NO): NO